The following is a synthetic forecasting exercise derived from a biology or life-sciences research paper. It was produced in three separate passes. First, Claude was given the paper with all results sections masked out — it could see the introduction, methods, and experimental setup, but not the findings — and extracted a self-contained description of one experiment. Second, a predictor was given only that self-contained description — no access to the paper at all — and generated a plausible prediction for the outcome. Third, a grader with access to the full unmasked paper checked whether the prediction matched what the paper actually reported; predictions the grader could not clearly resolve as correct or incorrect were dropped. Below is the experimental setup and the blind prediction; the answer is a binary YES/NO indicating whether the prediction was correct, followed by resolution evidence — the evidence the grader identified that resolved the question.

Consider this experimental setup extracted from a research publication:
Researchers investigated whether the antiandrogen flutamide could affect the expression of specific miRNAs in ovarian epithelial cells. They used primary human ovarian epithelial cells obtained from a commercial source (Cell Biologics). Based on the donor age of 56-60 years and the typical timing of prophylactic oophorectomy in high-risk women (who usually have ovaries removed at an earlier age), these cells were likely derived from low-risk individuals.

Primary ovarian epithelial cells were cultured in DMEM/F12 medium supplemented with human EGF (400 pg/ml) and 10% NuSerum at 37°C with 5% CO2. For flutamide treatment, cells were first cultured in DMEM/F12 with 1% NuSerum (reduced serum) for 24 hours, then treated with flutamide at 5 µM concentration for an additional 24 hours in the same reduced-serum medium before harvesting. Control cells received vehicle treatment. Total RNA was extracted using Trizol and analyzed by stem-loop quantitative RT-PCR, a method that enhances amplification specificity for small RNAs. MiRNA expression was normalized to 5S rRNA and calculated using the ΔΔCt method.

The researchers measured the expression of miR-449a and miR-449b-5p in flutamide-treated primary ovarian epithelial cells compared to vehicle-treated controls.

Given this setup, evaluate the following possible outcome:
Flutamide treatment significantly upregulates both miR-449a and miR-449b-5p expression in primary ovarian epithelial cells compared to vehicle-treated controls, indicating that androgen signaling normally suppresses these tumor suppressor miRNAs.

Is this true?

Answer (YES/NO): NO